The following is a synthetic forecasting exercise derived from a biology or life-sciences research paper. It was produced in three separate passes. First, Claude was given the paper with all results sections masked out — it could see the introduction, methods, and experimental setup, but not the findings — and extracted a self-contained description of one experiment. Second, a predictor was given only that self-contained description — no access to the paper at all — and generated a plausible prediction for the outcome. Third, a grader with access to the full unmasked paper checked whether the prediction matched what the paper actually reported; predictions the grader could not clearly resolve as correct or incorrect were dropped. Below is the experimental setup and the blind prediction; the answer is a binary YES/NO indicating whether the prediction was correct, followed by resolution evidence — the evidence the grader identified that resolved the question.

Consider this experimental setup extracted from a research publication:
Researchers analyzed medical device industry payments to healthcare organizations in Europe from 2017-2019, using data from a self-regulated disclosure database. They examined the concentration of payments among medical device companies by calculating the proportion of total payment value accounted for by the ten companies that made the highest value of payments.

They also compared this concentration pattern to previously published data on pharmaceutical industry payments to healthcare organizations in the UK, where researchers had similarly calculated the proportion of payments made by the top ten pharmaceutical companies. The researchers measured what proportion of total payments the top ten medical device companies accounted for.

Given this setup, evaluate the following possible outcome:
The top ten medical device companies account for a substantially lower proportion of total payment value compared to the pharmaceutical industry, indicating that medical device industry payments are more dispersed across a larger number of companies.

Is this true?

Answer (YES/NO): NO